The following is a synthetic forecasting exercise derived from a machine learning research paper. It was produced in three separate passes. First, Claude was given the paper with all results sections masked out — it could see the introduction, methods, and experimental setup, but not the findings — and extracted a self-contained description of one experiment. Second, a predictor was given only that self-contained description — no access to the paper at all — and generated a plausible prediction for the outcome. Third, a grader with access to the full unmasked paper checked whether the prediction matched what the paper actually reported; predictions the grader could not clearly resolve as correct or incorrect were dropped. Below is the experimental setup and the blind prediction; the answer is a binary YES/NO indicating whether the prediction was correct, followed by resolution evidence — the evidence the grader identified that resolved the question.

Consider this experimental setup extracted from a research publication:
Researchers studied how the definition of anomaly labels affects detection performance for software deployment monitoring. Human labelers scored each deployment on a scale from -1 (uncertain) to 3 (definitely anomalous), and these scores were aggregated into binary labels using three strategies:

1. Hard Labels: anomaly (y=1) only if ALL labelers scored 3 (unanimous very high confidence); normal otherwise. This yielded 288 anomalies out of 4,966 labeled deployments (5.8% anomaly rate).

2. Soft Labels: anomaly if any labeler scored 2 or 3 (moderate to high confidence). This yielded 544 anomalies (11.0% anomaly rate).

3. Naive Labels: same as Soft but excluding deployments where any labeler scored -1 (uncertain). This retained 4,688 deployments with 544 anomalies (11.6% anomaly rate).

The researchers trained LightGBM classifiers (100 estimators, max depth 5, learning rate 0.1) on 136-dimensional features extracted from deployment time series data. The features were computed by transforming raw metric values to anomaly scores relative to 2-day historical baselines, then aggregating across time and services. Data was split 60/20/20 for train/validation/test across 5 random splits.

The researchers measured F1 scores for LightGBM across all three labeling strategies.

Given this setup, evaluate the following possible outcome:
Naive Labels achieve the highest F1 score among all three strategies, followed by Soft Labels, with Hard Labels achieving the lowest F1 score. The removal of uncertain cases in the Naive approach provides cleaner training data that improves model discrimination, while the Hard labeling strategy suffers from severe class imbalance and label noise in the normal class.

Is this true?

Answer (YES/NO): YES